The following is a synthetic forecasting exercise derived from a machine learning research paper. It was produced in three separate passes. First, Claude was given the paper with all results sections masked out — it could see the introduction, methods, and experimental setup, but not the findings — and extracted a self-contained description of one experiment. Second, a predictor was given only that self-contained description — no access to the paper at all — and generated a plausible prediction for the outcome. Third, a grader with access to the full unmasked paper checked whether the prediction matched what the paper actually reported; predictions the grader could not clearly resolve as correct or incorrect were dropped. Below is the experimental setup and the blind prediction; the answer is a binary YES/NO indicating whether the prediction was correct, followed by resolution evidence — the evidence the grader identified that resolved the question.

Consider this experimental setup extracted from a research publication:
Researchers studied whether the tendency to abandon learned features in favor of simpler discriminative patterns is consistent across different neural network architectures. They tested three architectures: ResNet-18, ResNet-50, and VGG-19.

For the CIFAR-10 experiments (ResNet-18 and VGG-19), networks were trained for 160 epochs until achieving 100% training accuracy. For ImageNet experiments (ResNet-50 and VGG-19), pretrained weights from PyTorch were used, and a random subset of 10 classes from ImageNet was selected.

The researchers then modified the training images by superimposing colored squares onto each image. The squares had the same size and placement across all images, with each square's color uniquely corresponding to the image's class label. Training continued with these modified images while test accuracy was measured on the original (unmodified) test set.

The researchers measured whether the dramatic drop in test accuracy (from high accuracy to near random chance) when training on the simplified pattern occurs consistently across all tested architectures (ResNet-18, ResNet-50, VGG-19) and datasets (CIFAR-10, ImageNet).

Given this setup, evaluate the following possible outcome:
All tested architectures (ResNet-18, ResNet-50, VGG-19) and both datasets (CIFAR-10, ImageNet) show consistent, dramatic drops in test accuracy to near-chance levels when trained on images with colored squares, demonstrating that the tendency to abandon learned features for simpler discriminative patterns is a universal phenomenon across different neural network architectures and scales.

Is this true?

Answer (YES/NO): YES